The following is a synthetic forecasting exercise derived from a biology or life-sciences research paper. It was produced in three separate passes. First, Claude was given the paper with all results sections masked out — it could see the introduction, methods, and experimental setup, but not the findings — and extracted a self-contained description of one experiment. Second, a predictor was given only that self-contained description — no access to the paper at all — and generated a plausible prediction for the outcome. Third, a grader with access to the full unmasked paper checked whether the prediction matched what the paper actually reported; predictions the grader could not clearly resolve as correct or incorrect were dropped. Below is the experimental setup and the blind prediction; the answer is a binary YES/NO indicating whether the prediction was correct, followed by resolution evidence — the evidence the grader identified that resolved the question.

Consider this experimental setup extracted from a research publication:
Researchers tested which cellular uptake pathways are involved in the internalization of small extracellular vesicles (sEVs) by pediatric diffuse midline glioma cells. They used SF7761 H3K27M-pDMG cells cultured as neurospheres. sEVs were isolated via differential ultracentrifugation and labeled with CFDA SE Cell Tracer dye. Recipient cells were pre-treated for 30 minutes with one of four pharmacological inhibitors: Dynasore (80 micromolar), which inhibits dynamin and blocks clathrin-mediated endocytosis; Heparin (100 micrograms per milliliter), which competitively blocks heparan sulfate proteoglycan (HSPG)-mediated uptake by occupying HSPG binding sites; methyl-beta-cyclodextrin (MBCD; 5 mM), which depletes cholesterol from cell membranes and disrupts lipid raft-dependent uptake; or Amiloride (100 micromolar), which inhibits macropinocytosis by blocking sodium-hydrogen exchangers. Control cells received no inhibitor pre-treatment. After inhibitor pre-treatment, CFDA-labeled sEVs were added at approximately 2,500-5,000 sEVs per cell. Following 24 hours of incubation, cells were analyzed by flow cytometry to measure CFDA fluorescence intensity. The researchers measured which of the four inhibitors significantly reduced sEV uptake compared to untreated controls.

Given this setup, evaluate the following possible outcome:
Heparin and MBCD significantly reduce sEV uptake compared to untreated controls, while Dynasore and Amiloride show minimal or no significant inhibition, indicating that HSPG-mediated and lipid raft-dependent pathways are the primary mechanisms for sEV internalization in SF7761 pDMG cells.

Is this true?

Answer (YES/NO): NO